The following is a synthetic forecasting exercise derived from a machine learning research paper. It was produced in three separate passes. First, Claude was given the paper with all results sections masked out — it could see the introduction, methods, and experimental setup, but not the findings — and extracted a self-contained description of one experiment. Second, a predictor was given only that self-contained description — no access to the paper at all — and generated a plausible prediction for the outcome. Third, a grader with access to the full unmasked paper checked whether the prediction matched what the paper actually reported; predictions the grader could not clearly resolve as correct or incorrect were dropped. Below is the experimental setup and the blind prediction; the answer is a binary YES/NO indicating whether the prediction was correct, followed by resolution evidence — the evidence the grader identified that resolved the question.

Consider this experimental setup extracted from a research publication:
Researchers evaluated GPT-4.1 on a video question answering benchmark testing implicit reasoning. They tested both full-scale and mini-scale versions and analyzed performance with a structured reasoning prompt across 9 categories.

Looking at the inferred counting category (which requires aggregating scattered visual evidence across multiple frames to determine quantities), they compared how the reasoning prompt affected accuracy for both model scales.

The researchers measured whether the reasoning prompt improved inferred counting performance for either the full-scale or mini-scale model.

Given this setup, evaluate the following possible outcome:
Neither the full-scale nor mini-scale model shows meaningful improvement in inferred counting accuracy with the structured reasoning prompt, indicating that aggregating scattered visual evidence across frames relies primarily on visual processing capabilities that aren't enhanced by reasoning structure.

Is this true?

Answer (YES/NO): NO